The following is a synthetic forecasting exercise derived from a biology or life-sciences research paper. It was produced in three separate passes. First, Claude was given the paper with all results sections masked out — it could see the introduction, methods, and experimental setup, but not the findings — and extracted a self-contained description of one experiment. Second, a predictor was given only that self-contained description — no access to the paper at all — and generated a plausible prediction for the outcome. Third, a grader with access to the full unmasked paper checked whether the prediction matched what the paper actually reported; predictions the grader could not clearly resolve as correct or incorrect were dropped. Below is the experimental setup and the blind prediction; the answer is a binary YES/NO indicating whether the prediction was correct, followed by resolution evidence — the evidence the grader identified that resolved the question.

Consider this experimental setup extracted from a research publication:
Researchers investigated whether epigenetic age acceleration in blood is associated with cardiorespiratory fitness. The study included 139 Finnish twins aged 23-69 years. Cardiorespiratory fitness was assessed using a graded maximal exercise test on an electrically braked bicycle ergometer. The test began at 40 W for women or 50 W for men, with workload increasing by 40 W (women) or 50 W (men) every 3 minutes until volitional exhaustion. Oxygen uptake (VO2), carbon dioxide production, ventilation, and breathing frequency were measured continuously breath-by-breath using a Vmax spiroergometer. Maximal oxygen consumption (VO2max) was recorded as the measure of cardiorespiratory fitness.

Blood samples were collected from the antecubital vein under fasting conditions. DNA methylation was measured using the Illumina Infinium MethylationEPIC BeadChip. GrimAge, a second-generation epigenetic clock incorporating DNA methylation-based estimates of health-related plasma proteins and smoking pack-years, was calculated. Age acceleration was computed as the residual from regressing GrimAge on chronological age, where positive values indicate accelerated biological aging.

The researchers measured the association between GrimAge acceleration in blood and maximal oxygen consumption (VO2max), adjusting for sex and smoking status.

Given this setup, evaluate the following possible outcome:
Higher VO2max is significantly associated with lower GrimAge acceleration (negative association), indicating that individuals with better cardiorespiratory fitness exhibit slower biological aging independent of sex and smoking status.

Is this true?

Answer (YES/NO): NO